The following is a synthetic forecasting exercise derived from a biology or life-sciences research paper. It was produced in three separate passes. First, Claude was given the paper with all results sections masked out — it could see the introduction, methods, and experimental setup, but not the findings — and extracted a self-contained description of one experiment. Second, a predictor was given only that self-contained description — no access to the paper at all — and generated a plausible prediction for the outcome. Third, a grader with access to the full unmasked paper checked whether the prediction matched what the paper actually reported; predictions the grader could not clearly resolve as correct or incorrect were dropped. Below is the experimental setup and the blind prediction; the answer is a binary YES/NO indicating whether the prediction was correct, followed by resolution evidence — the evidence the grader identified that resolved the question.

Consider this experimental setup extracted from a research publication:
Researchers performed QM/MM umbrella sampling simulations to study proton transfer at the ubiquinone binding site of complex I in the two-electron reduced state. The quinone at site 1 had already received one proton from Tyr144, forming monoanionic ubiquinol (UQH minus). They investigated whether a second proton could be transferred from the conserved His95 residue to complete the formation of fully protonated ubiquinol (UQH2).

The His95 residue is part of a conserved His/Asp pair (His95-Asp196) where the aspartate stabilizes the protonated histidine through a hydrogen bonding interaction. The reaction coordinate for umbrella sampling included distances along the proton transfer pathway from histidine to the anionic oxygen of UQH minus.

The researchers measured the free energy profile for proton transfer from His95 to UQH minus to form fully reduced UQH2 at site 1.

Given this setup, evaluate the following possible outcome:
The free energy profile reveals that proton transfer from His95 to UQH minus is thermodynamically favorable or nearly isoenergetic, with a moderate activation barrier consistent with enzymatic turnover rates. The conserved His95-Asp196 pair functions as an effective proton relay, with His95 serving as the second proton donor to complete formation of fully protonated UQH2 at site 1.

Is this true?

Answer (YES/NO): NO